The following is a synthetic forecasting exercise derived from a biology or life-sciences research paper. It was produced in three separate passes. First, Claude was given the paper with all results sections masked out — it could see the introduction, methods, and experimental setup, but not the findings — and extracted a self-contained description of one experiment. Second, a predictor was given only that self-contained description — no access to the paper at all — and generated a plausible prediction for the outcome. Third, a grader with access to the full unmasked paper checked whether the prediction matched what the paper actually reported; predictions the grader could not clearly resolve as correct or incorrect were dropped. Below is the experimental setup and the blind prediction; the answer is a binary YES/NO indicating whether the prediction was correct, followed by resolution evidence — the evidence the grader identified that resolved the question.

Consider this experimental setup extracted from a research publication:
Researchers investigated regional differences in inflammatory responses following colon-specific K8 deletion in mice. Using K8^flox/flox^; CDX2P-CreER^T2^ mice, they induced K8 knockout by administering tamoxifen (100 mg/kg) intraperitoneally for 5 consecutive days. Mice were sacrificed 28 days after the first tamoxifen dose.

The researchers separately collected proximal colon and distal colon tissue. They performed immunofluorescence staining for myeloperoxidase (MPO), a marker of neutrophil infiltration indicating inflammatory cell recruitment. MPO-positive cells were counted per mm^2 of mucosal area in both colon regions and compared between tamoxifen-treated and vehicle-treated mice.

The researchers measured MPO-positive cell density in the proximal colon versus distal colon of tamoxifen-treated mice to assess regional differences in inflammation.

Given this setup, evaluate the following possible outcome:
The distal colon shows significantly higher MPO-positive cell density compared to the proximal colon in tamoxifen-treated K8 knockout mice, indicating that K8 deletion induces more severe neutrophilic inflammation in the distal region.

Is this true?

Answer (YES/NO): NO